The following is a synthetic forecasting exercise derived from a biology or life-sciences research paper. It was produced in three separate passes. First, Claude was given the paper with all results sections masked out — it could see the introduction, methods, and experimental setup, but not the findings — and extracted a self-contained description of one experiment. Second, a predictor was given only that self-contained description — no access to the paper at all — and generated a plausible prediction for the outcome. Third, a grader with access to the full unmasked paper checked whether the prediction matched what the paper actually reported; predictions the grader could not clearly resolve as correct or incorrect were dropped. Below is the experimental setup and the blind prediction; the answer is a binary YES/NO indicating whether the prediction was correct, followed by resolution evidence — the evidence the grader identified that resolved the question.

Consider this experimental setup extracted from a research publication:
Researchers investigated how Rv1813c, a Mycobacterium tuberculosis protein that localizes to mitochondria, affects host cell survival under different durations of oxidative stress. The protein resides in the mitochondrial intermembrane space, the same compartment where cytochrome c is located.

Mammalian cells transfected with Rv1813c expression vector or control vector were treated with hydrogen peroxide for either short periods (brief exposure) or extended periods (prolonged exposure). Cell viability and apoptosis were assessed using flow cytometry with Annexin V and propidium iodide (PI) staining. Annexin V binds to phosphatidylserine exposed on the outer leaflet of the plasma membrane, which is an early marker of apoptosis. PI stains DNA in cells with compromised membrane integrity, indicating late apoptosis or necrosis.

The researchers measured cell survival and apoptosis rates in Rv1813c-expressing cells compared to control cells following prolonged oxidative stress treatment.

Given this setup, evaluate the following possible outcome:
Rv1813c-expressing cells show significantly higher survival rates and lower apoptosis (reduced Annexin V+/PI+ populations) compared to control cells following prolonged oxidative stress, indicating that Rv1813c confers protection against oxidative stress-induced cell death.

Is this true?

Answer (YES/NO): NO